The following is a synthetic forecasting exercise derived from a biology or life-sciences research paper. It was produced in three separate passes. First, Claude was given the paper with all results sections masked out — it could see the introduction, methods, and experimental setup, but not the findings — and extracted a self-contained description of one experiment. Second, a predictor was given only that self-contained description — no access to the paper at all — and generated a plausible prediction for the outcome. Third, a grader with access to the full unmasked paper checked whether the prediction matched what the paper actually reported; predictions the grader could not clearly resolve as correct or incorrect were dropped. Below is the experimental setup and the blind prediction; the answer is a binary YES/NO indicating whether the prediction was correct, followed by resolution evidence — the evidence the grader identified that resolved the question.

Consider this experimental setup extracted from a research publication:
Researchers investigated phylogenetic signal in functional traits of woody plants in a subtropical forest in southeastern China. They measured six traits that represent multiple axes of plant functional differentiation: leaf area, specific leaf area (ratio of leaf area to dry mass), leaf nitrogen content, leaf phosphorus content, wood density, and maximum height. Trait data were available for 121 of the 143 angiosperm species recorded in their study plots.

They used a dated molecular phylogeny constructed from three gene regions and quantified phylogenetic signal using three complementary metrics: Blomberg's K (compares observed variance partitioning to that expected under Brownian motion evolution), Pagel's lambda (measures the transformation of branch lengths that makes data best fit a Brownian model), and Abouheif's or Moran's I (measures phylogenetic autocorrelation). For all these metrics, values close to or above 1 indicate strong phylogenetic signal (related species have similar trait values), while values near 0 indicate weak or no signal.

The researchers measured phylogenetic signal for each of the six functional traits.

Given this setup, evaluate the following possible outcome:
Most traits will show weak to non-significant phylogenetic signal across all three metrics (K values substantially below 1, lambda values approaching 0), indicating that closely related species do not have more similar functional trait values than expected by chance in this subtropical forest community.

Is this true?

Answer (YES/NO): NO